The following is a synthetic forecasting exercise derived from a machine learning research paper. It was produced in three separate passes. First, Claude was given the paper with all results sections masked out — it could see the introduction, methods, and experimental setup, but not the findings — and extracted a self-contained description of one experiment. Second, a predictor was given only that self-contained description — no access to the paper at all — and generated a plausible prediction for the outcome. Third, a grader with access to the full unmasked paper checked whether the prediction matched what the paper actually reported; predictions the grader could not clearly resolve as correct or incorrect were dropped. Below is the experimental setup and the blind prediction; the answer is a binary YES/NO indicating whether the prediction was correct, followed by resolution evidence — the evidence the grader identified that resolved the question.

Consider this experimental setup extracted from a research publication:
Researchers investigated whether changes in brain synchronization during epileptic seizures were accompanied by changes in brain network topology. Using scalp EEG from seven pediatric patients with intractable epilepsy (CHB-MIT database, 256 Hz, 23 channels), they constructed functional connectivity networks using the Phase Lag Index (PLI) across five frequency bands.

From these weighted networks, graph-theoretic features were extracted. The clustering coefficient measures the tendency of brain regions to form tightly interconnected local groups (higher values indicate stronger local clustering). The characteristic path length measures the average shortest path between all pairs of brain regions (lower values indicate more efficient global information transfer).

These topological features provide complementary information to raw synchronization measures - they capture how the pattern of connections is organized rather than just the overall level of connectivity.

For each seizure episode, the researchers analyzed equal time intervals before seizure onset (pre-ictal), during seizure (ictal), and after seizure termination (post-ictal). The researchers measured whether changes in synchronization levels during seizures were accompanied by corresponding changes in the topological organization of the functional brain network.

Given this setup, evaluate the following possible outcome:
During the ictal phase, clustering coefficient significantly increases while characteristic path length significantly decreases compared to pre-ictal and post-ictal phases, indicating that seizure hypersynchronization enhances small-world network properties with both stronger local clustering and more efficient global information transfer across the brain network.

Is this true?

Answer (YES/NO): NO